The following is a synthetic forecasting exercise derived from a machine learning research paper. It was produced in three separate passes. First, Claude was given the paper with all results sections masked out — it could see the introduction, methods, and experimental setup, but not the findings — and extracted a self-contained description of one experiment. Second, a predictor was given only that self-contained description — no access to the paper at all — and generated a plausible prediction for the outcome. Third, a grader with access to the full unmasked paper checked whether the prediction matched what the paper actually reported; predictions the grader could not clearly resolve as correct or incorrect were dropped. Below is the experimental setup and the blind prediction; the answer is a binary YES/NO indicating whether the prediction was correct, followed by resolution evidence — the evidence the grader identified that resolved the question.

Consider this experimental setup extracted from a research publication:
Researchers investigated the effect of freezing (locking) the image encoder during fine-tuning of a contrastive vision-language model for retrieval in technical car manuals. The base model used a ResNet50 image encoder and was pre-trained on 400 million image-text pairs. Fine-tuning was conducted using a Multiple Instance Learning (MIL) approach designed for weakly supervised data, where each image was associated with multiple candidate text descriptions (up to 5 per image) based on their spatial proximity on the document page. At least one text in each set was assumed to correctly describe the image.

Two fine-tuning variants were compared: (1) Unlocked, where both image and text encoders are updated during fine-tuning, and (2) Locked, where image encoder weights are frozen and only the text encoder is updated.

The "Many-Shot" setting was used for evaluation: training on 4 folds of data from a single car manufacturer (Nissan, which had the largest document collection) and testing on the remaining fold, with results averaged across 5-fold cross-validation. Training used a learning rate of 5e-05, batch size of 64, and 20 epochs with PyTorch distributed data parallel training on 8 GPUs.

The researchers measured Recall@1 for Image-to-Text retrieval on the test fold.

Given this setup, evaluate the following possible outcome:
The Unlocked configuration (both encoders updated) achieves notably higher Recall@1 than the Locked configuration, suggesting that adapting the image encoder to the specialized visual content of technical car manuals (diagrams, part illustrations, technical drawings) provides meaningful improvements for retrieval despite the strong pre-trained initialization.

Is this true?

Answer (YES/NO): NO